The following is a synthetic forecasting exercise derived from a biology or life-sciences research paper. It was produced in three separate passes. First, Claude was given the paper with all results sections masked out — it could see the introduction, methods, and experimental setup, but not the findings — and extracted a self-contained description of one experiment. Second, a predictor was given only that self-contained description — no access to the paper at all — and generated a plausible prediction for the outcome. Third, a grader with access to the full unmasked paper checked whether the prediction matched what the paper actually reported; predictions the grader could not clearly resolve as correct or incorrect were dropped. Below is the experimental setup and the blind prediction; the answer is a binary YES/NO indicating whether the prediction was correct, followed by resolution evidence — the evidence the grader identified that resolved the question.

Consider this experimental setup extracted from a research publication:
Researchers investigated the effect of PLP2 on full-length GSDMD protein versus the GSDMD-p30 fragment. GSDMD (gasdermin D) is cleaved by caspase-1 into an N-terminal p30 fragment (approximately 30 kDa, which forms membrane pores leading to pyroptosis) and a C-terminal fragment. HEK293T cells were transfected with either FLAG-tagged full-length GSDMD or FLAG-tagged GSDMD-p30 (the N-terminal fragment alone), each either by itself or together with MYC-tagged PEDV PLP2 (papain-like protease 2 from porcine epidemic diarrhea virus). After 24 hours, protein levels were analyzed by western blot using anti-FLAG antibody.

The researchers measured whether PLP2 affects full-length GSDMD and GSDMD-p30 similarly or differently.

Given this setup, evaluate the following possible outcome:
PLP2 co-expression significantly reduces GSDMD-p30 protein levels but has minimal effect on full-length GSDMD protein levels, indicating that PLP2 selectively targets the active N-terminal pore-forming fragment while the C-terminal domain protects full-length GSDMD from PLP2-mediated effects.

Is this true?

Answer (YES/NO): YES